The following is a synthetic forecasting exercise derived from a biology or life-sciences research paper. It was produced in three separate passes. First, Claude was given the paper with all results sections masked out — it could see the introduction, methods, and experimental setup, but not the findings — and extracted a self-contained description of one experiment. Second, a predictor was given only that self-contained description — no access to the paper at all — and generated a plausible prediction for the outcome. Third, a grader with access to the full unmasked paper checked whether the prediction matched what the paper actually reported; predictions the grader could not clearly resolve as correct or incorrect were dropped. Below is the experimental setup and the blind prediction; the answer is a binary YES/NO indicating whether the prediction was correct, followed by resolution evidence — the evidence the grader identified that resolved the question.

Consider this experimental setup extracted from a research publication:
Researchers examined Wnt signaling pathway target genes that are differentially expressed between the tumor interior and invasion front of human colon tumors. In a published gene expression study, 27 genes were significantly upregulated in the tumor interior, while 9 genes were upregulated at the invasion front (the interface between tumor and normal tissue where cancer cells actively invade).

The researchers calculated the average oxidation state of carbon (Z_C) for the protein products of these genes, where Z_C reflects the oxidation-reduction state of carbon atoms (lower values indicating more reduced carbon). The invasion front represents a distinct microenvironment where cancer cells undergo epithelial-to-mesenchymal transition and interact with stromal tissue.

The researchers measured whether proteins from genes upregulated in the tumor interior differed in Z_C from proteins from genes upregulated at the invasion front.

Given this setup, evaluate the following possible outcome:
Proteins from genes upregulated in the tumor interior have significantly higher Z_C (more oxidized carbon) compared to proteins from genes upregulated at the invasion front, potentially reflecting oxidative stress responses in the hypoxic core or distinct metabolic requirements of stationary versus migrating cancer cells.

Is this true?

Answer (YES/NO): NO